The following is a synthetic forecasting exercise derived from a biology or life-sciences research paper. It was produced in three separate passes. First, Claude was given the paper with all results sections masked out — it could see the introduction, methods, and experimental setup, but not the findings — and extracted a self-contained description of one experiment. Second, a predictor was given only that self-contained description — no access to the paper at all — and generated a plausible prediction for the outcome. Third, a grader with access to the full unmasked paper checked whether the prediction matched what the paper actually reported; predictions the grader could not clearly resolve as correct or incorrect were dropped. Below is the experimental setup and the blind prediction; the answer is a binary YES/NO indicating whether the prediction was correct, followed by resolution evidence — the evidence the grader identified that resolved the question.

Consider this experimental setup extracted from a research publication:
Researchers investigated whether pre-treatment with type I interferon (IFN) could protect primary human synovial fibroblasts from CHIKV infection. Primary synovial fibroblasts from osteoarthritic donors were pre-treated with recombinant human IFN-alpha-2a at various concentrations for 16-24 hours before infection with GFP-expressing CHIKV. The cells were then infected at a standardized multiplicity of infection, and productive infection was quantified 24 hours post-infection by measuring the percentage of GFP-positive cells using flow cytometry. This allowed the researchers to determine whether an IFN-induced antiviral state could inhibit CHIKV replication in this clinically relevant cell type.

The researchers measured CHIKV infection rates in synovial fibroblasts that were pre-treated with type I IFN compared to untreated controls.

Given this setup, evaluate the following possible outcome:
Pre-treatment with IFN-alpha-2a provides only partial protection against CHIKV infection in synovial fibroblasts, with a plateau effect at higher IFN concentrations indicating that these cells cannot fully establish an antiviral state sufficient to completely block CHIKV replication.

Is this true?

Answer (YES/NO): NO